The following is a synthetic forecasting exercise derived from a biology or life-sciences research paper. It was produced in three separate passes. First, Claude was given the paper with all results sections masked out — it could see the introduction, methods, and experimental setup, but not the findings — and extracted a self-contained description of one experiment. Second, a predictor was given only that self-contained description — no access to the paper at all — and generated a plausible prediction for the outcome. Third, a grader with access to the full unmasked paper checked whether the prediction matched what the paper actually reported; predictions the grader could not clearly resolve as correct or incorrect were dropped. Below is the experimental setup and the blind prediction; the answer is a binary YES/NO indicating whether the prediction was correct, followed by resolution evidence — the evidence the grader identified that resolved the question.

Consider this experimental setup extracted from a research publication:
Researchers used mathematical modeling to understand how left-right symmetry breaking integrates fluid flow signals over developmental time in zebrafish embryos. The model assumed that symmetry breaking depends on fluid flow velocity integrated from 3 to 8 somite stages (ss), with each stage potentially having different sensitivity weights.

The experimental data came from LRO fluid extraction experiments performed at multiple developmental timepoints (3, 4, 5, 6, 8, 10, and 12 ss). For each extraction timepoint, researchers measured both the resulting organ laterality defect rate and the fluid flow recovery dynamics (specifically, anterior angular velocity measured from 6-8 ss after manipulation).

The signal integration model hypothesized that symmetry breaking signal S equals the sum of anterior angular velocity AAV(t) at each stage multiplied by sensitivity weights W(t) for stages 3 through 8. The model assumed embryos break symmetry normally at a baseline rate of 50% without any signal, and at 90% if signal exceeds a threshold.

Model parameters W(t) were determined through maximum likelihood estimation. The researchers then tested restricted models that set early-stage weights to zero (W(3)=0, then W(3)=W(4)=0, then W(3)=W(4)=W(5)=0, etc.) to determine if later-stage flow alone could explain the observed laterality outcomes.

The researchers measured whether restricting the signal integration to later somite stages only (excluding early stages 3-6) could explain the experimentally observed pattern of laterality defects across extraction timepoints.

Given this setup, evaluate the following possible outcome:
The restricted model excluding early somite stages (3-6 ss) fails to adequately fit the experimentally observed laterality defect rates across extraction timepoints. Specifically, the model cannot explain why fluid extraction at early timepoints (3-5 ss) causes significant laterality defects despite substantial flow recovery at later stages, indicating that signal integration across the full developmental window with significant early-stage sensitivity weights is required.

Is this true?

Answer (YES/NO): YES